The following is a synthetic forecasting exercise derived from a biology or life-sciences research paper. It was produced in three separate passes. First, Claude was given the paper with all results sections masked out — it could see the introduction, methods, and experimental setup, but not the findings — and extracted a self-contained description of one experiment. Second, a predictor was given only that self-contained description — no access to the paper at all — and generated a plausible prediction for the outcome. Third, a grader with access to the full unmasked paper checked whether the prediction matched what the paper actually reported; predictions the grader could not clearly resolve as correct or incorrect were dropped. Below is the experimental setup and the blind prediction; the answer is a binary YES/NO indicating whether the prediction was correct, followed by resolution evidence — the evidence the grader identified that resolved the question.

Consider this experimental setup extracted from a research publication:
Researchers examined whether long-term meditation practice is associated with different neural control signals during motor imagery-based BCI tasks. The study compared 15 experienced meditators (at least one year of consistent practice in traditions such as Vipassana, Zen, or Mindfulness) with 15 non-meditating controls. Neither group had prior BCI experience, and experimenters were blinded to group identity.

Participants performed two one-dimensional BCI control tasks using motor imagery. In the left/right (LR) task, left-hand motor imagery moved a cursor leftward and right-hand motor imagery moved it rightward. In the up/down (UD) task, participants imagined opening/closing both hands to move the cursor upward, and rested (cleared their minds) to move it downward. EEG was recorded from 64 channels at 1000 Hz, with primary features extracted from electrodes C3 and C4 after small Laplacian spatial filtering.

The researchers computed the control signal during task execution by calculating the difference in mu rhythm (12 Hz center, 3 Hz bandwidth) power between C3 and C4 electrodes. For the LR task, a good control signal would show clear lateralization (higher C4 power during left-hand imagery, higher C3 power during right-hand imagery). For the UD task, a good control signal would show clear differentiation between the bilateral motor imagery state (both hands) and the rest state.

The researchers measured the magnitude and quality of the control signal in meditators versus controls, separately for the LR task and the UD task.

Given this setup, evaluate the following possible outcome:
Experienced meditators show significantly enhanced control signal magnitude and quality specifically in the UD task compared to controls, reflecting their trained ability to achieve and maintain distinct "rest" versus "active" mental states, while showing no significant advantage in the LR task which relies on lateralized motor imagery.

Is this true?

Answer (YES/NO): YES